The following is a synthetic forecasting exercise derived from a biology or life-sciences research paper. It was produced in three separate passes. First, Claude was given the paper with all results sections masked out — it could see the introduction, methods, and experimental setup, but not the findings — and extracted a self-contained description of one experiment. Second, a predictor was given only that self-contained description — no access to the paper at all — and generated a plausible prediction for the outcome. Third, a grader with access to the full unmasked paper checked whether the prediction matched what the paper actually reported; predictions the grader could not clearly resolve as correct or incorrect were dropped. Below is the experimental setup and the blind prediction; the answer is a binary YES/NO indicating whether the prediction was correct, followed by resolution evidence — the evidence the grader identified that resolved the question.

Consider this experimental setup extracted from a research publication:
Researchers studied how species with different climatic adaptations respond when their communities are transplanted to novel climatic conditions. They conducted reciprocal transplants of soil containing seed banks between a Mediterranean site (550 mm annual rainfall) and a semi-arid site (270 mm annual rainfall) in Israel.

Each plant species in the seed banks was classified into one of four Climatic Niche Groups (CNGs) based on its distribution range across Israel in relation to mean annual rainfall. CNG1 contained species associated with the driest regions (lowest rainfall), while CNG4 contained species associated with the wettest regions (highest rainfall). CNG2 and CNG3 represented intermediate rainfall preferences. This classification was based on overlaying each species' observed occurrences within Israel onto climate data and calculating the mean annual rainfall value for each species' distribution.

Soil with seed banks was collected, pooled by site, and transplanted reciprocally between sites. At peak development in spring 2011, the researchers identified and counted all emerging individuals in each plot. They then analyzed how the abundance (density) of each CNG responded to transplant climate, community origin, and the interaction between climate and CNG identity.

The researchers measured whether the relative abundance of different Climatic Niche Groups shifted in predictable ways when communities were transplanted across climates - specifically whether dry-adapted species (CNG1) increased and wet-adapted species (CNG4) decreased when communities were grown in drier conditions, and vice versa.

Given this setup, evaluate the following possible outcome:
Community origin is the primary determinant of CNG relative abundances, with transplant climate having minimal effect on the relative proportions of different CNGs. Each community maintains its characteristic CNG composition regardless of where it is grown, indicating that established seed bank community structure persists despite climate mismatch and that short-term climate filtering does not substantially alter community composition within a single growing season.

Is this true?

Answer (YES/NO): NO